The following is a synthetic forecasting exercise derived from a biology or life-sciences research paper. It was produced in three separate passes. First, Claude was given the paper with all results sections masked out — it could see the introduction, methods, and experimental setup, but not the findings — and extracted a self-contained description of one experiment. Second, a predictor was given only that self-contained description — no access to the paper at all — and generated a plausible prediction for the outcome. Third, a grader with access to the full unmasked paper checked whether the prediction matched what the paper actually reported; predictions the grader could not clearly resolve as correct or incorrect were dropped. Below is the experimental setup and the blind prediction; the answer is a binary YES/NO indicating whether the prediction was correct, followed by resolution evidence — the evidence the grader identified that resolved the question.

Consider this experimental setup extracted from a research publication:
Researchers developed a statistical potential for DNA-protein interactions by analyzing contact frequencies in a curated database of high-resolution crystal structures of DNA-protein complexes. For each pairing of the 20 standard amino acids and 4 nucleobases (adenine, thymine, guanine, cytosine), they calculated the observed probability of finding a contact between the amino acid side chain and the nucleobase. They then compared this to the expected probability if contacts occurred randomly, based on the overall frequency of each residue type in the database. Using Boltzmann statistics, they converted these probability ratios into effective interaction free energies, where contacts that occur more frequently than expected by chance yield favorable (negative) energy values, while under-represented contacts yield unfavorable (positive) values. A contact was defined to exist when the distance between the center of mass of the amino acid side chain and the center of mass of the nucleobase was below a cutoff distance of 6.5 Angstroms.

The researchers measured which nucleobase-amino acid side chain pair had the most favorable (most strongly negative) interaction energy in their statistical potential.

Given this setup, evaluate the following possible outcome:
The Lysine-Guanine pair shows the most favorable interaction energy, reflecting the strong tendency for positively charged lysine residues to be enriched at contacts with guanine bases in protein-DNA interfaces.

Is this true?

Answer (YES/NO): NO